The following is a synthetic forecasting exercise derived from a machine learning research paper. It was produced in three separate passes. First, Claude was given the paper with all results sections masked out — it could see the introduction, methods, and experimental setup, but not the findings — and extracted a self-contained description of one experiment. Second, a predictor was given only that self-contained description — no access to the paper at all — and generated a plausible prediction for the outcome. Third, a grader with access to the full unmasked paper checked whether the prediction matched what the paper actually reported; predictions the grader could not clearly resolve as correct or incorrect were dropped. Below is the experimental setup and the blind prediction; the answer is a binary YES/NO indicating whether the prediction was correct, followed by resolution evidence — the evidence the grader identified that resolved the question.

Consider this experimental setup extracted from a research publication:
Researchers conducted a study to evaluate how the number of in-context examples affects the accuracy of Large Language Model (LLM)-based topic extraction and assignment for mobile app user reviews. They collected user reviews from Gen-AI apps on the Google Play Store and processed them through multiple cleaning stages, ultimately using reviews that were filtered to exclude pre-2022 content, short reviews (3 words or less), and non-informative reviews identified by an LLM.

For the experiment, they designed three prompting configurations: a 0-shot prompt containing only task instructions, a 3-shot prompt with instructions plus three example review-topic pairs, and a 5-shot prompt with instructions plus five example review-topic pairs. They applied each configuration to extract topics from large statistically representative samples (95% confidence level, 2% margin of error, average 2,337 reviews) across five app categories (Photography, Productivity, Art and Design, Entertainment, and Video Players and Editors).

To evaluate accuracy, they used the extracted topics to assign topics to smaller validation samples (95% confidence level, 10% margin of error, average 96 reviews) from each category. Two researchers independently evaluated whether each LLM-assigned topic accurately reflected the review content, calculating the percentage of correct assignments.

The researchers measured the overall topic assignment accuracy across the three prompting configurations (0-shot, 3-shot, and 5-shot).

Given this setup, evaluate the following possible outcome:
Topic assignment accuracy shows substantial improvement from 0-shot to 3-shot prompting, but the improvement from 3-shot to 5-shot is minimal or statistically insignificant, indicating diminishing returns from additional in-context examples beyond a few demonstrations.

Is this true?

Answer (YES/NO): NO